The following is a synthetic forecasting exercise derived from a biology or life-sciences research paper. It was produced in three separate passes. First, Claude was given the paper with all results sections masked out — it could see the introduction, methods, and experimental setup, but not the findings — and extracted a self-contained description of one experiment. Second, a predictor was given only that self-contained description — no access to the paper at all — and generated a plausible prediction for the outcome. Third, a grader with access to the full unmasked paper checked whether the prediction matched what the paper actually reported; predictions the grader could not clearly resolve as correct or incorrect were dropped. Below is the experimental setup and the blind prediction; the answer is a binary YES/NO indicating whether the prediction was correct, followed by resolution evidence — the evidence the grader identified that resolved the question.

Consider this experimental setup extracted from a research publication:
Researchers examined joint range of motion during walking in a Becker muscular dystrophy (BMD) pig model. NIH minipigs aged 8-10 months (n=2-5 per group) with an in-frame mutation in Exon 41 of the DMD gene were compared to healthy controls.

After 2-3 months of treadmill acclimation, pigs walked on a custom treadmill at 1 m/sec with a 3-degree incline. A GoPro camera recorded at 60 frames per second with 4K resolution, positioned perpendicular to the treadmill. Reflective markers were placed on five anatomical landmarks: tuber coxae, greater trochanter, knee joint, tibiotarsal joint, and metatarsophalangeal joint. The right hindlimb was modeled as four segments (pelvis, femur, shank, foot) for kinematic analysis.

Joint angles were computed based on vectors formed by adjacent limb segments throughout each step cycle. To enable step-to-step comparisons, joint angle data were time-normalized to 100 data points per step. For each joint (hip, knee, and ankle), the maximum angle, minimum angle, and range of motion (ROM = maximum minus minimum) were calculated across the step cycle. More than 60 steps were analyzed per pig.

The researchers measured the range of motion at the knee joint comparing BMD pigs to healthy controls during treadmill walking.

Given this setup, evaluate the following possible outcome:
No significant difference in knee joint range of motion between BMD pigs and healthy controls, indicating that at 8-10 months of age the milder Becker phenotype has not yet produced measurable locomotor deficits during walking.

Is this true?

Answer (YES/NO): NO